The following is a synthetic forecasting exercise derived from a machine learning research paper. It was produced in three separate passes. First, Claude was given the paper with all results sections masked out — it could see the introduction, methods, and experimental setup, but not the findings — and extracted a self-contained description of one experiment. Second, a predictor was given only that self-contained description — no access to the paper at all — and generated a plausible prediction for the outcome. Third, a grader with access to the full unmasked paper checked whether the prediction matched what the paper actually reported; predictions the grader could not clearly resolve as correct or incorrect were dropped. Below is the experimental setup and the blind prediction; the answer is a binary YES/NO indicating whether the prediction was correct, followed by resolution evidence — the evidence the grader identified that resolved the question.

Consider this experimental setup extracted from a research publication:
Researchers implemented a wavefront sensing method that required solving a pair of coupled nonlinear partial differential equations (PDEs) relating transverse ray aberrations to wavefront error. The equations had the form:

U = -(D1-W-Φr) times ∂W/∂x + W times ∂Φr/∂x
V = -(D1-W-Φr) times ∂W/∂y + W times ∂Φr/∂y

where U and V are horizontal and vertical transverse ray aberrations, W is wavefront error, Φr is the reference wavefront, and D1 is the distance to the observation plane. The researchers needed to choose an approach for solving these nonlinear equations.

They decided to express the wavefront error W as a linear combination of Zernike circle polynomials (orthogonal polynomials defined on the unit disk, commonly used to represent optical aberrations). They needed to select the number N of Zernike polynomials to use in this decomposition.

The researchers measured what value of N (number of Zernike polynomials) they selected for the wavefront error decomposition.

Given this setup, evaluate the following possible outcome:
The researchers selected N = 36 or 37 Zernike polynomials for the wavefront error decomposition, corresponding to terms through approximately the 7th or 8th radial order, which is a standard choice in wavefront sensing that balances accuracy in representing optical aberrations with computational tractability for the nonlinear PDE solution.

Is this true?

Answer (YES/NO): NO